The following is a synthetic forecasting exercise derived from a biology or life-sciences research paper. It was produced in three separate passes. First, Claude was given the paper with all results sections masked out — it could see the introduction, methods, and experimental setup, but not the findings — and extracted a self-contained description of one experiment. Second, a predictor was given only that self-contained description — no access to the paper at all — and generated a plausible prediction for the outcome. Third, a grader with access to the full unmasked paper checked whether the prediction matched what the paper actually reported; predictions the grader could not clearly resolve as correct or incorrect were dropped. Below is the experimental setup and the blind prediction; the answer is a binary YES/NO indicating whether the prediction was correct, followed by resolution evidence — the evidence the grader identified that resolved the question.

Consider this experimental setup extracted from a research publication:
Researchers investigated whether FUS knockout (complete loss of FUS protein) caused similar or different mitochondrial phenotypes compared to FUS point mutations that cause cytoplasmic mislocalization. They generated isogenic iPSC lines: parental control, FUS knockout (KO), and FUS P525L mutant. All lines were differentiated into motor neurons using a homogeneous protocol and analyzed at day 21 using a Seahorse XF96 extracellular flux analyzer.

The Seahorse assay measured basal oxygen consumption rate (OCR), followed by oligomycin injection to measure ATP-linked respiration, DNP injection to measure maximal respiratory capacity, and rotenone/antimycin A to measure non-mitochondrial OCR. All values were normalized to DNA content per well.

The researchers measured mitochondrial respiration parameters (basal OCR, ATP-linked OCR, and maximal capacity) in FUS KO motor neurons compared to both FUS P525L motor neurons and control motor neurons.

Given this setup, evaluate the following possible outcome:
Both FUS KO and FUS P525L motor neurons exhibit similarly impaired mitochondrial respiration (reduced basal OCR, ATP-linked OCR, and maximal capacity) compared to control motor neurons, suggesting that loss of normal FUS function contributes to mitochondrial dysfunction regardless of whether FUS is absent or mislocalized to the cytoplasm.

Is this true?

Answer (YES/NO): NO